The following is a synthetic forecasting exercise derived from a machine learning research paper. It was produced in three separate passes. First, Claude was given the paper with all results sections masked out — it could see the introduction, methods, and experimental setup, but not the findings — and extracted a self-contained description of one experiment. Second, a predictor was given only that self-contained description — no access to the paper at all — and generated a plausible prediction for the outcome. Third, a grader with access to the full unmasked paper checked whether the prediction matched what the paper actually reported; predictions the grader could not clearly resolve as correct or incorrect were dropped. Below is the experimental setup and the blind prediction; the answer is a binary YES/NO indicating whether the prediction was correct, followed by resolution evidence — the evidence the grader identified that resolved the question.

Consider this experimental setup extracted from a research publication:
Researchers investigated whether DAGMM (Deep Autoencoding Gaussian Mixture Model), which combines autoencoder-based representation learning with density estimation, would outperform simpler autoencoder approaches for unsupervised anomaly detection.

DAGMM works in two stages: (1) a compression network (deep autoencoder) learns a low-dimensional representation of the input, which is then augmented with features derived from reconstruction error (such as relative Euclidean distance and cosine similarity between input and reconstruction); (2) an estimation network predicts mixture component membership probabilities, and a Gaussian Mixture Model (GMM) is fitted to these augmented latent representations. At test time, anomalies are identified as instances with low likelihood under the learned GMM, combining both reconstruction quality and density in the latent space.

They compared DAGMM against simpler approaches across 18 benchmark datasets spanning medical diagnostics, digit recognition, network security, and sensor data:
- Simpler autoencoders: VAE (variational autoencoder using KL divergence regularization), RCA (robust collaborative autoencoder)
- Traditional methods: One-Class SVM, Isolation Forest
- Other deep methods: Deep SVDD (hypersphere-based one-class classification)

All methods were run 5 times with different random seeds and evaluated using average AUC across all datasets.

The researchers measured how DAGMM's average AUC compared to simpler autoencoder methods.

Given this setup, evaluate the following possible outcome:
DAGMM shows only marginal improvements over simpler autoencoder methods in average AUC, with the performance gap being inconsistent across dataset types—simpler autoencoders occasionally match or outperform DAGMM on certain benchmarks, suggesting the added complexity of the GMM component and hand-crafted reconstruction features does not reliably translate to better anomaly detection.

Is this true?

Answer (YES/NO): NO